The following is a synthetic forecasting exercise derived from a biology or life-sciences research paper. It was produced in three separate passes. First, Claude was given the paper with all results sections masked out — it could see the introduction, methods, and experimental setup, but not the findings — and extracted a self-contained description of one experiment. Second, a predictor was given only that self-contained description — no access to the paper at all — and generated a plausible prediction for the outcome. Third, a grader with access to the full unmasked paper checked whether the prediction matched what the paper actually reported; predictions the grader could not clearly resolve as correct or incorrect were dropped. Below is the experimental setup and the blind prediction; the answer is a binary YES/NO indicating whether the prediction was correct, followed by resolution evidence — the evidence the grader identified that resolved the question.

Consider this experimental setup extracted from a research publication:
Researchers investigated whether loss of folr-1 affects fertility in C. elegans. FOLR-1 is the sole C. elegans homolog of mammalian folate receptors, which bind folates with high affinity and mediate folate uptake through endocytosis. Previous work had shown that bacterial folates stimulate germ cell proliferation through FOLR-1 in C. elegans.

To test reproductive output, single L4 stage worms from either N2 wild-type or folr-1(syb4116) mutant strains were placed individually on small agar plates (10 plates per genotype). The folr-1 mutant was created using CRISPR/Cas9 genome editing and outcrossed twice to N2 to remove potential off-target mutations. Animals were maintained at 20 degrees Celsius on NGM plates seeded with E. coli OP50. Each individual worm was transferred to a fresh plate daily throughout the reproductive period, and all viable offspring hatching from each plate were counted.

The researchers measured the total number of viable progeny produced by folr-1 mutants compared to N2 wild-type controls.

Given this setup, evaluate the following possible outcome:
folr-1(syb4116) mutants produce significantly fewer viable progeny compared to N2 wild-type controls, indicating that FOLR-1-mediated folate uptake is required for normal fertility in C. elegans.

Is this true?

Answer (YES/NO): NO